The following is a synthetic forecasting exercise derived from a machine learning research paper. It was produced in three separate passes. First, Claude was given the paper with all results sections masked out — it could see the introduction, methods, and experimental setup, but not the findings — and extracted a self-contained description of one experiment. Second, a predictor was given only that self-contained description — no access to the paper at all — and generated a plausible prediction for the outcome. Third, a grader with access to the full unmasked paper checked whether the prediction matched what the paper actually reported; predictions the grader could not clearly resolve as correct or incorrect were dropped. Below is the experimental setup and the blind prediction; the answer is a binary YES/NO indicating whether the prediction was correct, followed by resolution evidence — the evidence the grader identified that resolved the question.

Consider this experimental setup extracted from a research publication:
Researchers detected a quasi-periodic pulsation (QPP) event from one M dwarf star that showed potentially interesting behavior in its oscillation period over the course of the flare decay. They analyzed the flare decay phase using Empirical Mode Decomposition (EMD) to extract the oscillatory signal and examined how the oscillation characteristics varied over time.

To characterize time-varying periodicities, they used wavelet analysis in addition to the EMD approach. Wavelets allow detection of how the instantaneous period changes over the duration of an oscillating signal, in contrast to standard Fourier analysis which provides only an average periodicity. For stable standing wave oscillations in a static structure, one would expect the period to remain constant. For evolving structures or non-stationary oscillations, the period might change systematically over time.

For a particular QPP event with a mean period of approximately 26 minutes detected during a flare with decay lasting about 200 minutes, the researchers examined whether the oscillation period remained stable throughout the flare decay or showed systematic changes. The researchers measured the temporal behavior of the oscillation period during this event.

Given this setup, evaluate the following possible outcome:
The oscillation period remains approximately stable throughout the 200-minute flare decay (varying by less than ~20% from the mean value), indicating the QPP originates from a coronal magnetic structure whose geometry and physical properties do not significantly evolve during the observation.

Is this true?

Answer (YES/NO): NO